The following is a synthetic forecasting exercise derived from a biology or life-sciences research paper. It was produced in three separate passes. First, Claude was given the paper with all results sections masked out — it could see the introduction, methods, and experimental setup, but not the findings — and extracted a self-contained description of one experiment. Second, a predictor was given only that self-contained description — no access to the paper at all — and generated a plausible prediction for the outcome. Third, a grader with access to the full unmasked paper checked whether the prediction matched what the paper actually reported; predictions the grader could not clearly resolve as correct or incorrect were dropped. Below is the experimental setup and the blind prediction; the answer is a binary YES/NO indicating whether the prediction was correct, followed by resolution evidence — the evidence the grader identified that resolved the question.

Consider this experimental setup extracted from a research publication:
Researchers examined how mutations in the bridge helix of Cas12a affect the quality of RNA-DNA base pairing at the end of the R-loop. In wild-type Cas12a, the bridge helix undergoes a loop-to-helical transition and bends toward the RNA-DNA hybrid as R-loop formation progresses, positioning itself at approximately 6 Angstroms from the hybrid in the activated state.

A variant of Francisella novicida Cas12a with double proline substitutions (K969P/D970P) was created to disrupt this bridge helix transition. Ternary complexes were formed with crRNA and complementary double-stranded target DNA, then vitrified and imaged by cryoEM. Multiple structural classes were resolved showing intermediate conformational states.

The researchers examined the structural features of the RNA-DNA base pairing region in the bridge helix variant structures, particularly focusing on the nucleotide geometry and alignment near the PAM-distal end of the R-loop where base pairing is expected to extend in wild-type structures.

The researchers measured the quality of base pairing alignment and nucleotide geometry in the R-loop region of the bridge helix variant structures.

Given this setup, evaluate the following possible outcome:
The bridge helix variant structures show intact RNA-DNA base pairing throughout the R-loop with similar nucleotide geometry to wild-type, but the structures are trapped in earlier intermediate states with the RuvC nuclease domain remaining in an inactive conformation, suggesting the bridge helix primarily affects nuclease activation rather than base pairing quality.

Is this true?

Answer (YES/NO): NO